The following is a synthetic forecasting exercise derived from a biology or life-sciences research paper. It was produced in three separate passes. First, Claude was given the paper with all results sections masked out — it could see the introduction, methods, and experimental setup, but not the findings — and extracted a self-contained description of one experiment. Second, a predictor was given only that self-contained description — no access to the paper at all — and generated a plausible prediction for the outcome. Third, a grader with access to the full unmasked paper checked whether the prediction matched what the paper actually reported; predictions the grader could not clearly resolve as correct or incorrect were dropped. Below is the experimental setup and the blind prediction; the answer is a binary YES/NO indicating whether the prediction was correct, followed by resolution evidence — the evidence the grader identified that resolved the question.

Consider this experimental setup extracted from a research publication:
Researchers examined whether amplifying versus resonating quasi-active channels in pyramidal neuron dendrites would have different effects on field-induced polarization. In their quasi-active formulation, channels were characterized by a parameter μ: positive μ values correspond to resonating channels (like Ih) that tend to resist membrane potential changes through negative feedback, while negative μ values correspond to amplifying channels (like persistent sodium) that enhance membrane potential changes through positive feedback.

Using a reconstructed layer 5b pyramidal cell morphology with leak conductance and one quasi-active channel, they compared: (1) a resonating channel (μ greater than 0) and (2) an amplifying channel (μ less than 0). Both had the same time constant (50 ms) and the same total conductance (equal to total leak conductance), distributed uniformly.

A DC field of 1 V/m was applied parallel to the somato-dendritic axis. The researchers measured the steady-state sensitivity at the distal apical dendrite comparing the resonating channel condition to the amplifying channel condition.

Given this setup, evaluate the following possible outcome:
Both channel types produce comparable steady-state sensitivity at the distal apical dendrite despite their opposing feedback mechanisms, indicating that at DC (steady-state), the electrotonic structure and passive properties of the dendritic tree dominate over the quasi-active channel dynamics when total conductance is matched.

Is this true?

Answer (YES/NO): NO